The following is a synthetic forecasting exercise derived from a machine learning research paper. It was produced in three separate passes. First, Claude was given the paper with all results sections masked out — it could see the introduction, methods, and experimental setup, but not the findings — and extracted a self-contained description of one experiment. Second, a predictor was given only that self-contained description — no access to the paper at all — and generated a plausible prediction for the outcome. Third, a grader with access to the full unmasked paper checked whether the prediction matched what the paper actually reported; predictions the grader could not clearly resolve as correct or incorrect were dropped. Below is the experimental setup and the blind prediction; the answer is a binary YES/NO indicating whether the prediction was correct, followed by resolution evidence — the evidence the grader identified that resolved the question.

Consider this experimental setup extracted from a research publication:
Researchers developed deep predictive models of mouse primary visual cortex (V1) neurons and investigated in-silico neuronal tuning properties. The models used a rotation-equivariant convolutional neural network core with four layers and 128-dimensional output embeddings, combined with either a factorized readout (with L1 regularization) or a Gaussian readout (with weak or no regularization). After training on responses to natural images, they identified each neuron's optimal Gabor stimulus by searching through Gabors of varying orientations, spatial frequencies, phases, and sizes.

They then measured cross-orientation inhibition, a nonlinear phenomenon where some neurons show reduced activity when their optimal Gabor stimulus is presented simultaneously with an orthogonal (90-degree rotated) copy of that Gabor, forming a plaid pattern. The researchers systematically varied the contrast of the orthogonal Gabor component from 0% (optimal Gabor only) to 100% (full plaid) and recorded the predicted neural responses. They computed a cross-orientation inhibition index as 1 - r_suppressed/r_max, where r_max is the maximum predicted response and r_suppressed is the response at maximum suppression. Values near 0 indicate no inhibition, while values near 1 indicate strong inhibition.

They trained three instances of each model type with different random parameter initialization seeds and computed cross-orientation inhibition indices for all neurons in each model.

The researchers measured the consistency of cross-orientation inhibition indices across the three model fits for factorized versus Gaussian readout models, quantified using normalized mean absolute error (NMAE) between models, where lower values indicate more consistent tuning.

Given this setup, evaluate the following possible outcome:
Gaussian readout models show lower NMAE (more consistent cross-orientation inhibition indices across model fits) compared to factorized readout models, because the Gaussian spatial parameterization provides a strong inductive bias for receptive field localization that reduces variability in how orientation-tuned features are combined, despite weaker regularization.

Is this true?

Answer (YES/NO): NO